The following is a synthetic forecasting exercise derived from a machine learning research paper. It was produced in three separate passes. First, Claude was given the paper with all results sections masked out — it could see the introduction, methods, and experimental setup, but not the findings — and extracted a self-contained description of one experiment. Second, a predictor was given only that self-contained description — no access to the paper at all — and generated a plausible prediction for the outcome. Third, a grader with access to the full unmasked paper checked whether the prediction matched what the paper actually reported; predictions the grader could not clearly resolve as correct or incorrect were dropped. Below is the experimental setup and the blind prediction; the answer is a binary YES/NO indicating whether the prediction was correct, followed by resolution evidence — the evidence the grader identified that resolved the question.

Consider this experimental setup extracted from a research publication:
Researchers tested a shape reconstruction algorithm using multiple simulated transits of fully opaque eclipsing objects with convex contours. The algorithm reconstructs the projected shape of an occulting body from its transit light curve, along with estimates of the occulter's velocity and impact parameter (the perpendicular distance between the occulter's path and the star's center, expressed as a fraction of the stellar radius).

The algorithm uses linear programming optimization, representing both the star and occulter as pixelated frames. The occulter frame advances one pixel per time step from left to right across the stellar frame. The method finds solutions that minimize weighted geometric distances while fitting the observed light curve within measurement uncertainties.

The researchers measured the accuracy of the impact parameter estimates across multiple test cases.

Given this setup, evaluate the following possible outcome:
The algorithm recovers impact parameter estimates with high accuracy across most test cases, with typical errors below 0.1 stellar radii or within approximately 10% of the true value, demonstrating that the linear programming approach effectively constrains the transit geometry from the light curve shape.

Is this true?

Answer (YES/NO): YES